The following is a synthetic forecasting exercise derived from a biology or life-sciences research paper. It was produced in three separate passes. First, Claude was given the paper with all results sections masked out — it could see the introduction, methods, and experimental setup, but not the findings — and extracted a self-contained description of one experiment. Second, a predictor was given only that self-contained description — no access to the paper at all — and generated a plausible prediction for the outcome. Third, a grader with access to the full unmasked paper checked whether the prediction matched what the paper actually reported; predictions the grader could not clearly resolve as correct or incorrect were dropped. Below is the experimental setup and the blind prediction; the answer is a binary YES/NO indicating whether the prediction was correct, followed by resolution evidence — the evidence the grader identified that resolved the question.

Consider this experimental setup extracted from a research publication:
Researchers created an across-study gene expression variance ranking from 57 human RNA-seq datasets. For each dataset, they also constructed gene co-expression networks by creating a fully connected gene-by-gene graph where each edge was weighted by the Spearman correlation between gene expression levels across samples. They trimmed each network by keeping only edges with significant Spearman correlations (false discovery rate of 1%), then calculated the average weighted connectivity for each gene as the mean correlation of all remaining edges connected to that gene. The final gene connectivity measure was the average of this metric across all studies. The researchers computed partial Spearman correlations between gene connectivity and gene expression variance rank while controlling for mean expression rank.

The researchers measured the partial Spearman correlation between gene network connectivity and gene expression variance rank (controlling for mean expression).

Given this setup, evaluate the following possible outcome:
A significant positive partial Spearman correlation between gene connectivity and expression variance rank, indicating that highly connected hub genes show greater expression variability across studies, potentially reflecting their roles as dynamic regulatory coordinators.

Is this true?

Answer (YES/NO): NO